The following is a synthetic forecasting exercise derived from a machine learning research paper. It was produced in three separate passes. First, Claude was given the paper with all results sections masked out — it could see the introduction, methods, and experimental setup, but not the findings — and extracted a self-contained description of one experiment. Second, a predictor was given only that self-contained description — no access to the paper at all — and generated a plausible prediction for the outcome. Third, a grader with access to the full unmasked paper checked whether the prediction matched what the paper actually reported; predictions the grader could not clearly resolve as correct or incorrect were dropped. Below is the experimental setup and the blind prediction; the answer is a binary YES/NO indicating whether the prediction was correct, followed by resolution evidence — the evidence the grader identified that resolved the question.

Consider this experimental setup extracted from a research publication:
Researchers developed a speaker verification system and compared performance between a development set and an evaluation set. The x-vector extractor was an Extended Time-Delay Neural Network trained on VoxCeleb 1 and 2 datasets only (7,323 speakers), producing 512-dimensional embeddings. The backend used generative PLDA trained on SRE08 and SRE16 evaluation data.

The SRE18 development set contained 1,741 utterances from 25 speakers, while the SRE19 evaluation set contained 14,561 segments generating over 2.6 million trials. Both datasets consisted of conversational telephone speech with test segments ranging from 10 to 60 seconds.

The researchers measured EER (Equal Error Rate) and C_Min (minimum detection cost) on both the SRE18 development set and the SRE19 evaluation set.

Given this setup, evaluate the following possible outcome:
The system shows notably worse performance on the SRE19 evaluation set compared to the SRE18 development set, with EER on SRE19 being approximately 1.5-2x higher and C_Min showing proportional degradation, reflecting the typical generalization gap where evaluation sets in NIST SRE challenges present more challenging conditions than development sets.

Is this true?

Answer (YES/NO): NO